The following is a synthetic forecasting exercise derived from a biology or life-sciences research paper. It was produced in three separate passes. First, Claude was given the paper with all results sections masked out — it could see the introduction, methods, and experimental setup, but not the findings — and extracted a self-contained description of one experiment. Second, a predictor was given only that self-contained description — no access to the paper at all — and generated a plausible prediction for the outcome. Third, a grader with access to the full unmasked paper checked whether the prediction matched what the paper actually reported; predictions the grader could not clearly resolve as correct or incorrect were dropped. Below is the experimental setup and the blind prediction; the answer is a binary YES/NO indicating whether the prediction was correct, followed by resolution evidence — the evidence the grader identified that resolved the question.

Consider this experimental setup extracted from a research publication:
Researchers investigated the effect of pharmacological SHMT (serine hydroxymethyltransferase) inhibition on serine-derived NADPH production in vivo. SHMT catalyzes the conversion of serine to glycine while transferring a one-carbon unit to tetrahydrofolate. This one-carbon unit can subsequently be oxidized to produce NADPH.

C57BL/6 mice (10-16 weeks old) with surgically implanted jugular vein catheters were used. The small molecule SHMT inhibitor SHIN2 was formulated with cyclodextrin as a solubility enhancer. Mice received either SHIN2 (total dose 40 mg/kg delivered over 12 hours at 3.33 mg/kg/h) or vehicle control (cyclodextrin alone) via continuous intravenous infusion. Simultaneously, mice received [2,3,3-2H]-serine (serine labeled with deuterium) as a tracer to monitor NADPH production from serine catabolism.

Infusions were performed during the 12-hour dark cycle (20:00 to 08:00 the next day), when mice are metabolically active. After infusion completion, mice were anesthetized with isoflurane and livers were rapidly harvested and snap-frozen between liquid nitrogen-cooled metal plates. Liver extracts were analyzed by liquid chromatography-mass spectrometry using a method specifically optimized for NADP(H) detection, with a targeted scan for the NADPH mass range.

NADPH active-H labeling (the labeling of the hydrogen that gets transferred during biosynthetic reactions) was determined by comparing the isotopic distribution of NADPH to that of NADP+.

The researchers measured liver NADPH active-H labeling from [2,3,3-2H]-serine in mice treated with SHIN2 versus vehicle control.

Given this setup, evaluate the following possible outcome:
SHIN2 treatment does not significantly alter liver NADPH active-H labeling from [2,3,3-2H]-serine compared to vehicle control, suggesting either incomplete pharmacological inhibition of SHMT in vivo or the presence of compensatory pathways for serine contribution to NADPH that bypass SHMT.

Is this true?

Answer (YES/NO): NO